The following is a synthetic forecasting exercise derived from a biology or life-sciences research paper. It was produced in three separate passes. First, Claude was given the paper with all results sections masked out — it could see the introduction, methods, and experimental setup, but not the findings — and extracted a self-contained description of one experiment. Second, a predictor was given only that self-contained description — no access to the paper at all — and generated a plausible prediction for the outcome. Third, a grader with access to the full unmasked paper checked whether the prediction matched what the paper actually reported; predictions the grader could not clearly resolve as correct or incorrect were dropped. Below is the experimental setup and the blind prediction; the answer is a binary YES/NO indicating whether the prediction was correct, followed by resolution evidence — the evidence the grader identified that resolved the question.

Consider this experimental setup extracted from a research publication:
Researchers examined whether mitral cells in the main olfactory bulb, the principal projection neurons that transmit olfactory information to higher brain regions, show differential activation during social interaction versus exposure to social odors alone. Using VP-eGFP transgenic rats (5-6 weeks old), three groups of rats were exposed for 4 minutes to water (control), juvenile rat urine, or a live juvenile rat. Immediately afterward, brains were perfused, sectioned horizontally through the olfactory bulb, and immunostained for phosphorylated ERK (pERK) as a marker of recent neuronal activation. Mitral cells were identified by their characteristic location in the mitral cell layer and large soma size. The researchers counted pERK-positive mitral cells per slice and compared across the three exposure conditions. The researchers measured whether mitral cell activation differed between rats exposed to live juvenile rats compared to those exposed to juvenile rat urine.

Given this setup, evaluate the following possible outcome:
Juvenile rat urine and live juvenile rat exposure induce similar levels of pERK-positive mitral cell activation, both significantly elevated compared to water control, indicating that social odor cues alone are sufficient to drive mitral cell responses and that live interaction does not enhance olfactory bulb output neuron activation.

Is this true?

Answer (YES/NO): NO